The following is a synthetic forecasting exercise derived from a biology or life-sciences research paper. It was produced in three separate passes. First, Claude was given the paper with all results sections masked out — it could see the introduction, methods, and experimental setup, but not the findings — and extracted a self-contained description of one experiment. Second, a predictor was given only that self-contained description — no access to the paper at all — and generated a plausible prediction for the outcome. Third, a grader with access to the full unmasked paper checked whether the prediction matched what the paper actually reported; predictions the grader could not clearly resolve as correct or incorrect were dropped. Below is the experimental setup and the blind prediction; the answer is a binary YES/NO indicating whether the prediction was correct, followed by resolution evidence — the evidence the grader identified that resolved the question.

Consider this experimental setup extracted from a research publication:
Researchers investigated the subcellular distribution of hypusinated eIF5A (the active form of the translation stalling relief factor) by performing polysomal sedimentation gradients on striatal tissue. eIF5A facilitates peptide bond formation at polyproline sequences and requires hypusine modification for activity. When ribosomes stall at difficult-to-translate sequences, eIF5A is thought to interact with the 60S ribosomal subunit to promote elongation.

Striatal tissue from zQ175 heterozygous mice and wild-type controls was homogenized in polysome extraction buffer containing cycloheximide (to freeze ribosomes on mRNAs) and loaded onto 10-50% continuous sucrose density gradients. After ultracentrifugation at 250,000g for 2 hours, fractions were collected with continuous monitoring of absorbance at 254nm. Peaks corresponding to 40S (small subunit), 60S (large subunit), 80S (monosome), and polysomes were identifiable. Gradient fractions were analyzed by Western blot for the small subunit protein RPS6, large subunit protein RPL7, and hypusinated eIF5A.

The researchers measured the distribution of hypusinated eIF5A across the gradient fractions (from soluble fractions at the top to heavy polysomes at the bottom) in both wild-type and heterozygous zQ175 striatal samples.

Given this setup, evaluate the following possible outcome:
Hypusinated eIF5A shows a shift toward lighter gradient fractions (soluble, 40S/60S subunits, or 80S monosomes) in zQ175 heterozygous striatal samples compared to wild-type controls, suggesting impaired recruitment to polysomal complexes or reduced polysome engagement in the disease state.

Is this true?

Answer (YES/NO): NO